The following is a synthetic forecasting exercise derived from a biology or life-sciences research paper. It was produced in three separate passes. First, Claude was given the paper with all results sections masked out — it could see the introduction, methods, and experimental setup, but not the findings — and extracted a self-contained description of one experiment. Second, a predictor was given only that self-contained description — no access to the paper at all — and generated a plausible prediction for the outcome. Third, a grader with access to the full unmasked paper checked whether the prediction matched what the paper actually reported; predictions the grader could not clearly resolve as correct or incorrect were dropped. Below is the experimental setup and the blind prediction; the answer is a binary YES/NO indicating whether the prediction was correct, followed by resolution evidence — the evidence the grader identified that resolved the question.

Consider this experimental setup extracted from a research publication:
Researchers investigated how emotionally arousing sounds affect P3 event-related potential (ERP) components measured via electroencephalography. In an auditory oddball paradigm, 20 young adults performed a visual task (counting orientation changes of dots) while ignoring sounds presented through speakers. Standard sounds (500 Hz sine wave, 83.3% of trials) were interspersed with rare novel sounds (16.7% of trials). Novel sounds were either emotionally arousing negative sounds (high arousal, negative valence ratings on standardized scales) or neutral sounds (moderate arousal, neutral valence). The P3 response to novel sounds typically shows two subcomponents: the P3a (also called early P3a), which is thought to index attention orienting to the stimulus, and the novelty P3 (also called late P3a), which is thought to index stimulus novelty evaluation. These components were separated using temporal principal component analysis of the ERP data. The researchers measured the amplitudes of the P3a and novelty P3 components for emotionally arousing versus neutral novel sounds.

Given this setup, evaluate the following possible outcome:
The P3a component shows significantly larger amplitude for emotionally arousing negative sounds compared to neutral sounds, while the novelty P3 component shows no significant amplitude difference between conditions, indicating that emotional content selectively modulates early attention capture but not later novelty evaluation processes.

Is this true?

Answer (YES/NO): NO